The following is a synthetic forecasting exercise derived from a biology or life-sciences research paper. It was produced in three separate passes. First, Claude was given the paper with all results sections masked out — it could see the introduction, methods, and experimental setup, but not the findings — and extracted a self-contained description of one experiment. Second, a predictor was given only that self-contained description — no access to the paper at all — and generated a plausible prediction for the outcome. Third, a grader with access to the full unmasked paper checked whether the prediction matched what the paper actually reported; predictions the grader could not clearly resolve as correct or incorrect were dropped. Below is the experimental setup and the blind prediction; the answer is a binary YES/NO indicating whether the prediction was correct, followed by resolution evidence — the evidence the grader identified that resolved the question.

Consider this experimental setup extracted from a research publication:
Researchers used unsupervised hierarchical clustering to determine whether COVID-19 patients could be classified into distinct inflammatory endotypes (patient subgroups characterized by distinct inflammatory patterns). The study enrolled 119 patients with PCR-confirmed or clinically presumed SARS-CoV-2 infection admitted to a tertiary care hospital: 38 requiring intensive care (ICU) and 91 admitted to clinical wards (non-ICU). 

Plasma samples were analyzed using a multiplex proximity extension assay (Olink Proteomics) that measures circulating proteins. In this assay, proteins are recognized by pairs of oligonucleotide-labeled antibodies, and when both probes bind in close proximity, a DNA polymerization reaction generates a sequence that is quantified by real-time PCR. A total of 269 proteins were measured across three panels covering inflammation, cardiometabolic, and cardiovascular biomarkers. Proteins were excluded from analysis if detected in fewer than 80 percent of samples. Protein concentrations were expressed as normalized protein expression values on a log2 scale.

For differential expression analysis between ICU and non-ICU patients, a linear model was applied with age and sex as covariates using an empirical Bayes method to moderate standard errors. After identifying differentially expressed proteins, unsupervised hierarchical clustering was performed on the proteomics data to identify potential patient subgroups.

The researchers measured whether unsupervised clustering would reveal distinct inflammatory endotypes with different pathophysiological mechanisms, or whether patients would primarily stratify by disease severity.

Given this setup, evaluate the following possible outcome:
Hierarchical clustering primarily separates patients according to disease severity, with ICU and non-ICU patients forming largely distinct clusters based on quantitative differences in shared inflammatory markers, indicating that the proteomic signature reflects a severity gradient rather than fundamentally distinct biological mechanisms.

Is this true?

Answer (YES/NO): YES